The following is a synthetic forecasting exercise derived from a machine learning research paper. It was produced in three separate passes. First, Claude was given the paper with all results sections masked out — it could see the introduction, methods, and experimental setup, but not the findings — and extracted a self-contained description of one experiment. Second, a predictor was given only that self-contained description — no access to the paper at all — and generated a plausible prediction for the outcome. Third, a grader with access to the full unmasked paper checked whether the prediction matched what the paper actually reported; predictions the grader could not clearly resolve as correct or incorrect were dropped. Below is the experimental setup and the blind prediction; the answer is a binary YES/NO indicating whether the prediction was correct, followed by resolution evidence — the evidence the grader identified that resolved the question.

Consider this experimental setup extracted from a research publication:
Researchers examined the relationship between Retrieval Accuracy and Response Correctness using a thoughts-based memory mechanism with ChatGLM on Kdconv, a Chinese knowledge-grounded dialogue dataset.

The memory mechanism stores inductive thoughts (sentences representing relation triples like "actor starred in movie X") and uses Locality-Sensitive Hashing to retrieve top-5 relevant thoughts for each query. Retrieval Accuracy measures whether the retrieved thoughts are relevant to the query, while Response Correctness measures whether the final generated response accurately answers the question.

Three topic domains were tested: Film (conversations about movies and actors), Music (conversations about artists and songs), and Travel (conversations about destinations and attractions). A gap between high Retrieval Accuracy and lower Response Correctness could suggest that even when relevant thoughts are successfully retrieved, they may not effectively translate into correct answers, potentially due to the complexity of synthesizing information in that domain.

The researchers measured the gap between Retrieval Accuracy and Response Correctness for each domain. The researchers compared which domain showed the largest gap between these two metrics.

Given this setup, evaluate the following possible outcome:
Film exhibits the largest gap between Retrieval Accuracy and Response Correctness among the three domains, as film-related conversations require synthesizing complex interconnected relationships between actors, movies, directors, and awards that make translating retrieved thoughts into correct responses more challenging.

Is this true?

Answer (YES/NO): NO